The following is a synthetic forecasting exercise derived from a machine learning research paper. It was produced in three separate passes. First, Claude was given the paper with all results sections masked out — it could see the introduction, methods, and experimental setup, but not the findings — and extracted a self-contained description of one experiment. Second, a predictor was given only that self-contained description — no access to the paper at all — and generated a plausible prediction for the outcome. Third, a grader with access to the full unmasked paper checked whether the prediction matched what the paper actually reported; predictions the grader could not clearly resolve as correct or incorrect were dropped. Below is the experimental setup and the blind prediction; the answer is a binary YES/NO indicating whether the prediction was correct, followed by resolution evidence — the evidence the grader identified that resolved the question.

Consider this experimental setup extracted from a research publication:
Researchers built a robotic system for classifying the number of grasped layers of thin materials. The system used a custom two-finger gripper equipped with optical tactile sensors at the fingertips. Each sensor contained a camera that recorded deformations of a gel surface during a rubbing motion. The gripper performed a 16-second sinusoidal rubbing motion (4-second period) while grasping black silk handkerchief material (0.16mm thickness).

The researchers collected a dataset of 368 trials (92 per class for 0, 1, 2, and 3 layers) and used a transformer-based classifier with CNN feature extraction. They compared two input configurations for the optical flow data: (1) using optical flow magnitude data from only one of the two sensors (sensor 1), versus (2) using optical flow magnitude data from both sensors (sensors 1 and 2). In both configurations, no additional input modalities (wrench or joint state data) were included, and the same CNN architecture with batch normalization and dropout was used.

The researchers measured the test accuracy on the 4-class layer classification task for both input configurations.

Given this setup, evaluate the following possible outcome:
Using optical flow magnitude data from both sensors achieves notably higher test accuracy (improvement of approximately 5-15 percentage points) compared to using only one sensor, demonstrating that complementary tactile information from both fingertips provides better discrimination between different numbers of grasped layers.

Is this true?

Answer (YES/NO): NO